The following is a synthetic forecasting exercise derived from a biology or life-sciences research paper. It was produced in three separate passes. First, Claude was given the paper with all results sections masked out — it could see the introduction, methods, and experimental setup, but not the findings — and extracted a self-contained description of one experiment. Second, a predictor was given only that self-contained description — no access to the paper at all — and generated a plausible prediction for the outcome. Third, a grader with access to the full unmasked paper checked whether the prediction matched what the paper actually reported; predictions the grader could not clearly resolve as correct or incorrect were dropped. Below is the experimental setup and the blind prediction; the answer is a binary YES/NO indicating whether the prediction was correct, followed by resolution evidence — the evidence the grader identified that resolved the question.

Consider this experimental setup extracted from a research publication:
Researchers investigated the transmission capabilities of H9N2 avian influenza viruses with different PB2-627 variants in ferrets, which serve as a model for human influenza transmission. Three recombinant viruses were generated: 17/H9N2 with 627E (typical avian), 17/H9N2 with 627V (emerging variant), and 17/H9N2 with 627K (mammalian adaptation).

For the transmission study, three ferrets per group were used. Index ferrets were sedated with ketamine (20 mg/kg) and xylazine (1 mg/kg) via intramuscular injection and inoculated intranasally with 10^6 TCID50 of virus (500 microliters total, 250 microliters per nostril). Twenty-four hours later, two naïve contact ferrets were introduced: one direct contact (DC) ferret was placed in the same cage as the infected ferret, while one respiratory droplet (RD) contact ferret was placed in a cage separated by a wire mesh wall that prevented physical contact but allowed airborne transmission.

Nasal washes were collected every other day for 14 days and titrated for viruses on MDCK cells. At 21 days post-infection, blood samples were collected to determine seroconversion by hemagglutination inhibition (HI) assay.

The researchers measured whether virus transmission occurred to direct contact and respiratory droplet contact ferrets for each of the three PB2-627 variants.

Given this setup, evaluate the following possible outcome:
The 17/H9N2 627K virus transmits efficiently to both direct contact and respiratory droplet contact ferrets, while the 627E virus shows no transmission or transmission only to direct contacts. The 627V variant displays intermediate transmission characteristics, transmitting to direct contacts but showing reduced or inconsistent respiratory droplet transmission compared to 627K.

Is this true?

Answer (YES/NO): NO